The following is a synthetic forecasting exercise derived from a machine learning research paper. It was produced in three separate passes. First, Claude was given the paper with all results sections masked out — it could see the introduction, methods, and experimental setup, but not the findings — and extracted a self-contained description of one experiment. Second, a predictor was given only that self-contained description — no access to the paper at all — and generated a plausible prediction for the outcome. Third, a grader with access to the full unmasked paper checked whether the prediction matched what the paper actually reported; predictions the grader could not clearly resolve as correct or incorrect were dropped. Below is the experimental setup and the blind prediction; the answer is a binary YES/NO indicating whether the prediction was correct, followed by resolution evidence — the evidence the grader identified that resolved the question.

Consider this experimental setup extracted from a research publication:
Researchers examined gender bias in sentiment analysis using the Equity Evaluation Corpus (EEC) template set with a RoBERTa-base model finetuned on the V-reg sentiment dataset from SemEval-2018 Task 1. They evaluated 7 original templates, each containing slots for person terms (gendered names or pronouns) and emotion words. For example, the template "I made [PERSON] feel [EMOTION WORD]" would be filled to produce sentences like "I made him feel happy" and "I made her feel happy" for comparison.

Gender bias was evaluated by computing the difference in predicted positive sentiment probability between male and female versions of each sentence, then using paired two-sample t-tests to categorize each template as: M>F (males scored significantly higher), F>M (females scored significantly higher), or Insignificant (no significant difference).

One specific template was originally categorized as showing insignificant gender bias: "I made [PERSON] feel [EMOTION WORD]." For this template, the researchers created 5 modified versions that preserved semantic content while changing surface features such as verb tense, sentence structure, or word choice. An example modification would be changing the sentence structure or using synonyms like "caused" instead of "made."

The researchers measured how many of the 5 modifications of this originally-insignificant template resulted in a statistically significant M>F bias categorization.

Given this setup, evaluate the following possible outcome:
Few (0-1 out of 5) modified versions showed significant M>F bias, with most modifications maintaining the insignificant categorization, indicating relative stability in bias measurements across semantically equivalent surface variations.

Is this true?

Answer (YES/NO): NO